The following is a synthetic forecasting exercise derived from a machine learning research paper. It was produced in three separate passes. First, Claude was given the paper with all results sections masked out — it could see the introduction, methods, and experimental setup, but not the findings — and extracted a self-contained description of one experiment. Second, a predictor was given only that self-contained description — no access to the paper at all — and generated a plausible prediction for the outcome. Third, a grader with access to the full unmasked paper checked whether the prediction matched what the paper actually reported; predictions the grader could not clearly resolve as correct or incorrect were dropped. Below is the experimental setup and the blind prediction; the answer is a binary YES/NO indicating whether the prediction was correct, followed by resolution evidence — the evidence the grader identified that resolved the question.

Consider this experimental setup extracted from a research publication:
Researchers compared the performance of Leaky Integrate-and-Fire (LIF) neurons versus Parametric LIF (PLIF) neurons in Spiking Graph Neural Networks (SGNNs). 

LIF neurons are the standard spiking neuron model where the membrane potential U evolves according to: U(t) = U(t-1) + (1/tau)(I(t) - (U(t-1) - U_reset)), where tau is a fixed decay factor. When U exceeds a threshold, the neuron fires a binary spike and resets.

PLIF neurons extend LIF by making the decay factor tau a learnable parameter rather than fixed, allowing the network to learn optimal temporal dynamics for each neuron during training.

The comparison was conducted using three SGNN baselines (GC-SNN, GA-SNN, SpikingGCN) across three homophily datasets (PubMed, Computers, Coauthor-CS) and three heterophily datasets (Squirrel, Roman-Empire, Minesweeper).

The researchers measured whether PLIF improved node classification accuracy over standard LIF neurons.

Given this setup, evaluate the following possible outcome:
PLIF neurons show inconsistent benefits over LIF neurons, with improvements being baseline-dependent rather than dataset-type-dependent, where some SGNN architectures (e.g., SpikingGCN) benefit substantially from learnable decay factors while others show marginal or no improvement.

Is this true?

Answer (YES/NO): YES